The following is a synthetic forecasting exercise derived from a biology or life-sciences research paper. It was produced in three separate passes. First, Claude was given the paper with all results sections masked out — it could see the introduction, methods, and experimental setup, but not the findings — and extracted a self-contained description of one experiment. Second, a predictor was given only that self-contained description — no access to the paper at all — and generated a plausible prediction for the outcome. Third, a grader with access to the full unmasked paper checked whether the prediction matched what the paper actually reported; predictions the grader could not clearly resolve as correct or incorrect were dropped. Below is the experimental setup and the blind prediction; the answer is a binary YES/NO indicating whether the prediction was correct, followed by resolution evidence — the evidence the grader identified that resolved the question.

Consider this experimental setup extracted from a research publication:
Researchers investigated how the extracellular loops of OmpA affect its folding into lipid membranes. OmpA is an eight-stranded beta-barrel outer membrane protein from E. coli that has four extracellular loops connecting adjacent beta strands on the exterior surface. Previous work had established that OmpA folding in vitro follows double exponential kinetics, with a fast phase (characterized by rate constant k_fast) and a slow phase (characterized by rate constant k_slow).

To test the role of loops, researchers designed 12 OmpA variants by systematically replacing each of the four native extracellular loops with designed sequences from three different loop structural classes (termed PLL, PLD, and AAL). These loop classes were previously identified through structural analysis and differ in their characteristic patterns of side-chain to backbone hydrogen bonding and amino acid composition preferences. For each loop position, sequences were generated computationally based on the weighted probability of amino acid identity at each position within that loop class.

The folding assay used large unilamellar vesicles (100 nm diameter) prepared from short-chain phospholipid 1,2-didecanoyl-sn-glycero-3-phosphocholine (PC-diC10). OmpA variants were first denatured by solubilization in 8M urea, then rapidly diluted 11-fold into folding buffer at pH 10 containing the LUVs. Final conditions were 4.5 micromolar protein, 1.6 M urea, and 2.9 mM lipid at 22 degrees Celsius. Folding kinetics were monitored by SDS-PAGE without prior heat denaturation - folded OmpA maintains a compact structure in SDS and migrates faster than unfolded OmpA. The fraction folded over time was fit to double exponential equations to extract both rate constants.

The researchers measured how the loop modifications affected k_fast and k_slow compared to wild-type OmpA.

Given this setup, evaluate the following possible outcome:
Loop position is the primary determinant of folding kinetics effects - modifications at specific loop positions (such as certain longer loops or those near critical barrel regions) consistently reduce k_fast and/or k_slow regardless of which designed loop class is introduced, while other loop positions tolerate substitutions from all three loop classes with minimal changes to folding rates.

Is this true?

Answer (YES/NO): NO